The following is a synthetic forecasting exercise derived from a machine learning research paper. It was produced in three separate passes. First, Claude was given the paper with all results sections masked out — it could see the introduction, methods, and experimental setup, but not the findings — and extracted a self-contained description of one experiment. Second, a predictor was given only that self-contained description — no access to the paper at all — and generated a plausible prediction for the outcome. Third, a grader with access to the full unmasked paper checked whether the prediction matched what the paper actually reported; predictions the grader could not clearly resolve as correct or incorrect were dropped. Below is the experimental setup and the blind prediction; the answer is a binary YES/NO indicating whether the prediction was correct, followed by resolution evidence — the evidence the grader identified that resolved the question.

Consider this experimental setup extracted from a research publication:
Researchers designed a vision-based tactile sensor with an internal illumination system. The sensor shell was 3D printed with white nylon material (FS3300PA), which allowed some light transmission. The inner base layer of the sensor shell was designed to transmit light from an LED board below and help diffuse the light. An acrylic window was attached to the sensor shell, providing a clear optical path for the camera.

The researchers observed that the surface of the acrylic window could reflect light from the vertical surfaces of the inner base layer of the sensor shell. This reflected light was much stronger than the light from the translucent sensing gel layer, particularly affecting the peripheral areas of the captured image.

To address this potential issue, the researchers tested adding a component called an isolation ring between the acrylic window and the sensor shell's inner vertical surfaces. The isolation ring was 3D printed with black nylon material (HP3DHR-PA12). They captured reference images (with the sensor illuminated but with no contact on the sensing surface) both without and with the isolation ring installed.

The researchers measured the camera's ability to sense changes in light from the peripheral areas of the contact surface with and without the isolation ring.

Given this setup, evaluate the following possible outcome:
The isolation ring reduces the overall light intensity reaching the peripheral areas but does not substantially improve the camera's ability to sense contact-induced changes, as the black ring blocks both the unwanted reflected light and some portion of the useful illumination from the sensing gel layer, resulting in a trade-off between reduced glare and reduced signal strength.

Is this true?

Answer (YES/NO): NO